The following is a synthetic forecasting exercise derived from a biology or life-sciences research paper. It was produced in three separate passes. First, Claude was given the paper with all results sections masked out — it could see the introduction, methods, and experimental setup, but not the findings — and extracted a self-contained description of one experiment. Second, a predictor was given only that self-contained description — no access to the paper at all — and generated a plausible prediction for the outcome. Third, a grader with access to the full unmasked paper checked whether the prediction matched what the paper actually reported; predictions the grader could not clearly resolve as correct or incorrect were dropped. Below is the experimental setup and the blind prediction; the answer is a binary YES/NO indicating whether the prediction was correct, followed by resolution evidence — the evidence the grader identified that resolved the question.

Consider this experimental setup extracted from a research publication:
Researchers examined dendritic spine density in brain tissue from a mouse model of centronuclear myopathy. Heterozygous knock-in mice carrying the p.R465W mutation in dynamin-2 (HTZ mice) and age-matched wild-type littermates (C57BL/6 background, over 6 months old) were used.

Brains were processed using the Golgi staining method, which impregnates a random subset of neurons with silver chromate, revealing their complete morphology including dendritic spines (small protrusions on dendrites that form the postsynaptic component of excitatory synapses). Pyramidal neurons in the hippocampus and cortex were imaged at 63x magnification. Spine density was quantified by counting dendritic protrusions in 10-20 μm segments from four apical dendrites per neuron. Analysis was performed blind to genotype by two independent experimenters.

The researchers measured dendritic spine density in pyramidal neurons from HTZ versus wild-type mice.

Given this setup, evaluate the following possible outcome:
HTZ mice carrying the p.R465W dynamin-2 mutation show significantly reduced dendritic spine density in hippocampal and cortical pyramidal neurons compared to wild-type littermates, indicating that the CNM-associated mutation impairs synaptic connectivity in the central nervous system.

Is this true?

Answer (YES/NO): YES